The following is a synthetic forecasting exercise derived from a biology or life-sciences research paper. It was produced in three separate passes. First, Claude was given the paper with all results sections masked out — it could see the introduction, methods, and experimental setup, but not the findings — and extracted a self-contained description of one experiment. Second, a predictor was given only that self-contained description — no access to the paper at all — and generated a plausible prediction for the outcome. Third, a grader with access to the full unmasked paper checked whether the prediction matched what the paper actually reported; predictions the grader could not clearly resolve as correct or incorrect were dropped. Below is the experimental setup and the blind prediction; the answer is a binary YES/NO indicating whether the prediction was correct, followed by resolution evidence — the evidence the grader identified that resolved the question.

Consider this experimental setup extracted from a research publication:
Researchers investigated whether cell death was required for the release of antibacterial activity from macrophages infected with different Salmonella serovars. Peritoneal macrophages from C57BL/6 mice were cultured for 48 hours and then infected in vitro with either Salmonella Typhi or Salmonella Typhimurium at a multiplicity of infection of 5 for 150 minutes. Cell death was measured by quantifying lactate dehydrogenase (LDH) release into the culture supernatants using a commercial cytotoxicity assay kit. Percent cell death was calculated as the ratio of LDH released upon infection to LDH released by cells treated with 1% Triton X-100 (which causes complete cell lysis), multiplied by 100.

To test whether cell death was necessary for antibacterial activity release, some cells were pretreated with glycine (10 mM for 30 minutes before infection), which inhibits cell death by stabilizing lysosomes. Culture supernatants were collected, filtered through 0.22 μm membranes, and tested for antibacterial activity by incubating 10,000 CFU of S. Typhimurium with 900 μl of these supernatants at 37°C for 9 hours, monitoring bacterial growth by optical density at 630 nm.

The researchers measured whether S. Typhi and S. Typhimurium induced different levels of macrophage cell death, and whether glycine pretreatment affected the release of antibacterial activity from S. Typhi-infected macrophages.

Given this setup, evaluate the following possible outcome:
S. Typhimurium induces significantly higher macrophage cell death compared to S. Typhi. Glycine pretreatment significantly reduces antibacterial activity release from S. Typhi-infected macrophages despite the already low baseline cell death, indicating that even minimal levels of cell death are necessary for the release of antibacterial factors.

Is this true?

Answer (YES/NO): NO